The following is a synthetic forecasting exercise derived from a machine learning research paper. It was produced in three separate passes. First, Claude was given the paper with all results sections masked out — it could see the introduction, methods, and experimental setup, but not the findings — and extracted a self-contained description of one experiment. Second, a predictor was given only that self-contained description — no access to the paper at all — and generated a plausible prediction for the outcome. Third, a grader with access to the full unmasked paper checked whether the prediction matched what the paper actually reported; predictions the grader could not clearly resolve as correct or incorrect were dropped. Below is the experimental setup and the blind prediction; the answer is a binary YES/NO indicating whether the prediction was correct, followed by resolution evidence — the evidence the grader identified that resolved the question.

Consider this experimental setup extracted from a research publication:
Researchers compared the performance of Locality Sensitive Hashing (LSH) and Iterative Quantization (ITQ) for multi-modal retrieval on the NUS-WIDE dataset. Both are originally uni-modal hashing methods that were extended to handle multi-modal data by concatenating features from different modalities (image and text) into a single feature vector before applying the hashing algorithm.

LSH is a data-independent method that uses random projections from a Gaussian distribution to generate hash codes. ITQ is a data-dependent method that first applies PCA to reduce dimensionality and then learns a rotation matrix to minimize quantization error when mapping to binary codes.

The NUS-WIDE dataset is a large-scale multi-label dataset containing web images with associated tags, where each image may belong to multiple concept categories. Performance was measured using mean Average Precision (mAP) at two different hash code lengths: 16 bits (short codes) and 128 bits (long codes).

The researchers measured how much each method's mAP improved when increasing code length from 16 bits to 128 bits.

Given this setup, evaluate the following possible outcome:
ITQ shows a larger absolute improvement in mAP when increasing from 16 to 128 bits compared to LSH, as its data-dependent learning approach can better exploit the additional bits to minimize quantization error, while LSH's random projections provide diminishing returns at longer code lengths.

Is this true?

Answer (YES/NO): NO